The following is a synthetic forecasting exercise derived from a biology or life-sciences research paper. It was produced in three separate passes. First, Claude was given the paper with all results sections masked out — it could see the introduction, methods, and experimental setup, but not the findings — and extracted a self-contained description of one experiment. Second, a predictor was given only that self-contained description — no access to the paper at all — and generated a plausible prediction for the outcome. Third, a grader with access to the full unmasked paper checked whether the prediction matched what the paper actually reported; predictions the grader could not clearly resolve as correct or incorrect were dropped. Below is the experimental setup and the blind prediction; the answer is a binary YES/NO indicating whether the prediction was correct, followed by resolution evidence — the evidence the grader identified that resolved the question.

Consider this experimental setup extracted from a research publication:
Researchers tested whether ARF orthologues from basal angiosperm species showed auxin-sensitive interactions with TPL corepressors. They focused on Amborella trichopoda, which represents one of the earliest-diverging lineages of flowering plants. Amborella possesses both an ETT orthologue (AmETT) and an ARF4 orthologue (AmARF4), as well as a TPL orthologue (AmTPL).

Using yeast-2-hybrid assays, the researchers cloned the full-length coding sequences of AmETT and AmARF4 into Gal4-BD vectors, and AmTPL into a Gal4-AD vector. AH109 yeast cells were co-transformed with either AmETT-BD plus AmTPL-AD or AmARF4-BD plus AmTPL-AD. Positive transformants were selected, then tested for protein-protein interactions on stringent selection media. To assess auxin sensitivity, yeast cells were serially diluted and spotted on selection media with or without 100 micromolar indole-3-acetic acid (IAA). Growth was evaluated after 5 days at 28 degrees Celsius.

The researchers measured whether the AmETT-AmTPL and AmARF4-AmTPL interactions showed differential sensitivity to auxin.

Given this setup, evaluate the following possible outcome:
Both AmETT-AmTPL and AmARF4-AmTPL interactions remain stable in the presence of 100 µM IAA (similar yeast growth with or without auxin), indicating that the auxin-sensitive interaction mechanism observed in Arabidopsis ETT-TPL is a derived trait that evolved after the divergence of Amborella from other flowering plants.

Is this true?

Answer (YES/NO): NO